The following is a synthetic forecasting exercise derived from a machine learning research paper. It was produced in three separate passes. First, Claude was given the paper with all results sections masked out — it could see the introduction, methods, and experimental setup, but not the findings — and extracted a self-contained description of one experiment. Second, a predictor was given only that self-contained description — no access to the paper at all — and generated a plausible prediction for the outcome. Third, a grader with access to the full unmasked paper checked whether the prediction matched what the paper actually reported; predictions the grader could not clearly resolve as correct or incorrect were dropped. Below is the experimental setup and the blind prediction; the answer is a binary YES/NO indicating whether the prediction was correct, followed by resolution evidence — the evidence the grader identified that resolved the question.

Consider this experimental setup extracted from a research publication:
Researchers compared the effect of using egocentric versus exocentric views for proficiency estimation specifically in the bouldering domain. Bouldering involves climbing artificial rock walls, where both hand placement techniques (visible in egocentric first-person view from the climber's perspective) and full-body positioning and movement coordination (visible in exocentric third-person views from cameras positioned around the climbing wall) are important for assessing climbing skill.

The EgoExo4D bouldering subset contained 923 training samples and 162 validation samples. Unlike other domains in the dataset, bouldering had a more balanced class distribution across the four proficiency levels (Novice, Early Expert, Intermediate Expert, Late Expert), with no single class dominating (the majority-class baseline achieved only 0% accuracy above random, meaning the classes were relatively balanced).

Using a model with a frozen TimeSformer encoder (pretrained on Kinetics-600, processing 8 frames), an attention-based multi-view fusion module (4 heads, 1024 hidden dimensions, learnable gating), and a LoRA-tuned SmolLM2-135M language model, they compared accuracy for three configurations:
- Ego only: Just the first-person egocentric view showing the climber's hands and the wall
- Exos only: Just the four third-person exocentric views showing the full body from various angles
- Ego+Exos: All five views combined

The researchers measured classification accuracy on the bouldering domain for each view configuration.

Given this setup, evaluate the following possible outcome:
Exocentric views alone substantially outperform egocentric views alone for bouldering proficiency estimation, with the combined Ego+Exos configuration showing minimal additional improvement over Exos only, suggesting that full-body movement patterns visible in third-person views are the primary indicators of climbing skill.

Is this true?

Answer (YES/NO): NO